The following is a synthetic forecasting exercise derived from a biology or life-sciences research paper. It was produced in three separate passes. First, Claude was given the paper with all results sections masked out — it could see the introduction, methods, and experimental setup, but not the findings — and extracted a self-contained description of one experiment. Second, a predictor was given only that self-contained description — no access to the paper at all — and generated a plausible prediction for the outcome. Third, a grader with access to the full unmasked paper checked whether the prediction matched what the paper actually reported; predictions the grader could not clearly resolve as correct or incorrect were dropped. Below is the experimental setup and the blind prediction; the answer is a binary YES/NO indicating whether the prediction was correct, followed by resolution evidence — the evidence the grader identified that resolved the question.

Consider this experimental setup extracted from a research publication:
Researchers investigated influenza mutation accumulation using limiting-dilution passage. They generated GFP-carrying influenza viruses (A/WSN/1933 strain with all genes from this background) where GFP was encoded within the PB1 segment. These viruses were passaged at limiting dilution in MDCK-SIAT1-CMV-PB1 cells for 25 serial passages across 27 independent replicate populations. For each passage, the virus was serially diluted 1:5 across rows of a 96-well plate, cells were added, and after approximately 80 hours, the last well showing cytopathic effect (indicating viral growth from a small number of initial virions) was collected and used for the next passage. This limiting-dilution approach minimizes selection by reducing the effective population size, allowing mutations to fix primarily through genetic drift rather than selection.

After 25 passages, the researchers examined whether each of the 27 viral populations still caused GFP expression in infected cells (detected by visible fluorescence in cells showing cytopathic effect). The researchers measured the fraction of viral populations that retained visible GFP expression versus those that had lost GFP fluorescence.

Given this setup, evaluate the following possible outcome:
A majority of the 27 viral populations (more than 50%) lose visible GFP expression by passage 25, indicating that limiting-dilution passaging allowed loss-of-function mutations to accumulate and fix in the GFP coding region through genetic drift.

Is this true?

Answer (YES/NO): NO